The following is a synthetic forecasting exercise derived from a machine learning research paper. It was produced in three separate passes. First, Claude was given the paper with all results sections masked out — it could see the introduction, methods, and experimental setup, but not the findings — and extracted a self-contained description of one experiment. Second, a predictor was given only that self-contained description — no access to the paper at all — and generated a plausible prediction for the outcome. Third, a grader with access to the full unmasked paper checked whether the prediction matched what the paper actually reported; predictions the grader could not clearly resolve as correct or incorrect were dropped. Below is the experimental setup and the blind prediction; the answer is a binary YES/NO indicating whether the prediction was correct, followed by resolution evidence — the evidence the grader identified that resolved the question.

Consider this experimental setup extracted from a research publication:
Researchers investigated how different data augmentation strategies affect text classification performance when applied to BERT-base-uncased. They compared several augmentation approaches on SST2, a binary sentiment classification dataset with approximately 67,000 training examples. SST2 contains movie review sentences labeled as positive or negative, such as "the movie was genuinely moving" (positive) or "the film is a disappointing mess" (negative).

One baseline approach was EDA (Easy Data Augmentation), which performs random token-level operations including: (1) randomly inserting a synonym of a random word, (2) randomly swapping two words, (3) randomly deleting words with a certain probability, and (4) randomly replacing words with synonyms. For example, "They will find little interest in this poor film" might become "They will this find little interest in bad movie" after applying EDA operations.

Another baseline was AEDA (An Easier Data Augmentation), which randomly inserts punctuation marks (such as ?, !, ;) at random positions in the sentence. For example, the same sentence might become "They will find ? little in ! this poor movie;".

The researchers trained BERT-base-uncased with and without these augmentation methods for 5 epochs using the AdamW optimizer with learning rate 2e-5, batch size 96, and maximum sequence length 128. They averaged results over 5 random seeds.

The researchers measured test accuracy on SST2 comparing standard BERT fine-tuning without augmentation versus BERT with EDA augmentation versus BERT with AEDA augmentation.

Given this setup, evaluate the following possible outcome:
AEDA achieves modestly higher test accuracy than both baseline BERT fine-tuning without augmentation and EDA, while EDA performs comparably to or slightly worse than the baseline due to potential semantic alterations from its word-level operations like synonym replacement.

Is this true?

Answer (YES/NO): NO